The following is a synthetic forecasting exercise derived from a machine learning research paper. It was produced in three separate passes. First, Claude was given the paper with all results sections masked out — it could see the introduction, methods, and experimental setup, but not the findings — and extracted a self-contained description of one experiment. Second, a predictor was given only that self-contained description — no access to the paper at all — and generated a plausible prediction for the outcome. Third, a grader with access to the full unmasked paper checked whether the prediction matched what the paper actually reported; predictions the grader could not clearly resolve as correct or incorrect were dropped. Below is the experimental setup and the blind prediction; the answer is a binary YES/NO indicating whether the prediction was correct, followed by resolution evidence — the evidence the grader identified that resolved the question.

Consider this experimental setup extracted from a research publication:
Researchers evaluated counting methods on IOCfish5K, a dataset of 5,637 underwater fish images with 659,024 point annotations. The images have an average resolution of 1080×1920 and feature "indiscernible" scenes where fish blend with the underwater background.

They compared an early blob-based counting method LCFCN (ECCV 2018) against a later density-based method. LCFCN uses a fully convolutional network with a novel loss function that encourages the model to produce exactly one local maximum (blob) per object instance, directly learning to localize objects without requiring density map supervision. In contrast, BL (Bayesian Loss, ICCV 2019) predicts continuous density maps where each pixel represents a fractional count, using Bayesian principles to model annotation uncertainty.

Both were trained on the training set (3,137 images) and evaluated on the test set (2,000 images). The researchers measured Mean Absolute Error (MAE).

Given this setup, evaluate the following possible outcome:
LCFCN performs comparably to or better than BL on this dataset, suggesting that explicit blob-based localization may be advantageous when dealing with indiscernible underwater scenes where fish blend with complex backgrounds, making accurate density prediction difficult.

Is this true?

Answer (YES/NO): NO